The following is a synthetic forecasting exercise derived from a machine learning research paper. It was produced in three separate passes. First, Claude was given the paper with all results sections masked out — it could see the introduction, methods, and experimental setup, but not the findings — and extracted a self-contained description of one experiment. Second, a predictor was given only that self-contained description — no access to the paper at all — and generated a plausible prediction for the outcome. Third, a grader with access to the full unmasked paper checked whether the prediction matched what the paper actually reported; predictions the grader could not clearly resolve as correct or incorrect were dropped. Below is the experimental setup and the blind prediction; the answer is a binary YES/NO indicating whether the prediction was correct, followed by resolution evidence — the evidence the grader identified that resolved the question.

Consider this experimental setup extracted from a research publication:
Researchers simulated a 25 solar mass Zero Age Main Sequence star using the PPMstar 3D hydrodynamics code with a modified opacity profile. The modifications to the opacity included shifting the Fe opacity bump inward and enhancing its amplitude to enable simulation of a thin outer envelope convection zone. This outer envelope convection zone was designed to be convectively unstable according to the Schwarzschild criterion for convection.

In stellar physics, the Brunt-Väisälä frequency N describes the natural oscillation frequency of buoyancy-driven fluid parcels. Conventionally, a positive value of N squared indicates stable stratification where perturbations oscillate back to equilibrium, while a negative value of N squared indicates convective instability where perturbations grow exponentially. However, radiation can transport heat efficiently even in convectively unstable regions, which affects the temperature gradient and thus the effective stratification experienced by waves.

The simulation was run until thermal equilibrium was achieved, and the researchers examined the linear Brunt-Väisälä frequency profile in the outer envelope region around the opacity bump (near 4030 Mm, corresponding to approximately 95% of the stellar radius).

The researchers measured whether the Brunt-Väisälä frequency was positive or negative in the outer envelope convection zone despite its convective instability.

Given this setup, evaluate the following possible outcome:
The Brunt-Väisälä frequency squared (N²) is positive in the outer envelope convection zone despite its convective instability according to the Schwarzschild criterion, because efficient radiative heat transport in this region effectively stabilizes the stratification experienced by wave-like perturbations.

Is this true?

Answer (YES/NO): YES